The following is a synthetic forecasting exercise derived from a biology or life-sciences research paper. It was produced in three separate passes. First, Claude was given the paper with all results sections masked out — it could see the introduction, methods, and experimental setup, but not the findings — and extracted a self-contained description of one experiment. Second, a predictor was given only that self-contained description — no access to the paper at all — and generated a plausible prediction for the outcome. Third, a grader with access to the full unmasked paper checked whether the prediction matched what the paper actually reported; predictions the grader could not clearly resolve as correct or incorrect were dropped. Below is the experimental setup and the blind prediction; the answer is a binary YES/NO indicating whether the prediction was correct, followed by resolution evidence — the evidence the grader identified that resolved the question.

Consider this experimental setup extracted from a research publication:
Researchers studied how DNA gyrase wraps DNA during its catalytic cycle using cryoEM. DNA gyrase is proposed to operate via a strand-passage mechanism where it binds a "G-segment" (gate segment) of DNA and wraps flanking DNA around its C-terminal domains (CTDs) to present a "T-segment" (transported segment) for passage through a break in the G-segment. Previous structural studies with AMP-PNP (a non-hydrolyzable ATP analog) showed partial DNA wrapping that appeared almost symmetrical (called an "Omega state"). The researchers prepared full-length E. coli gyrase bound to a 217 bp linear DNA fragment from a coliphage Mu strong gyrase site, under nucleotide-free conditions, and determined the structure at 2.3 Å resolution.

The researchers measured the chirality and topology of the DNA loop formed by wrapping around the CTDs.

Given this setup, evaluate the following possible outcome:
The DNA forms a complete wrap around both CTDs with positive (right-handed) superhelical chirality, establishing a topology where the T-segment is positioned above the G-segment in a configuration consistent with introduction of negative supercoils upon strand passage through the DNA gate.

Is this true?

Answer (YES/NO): NO